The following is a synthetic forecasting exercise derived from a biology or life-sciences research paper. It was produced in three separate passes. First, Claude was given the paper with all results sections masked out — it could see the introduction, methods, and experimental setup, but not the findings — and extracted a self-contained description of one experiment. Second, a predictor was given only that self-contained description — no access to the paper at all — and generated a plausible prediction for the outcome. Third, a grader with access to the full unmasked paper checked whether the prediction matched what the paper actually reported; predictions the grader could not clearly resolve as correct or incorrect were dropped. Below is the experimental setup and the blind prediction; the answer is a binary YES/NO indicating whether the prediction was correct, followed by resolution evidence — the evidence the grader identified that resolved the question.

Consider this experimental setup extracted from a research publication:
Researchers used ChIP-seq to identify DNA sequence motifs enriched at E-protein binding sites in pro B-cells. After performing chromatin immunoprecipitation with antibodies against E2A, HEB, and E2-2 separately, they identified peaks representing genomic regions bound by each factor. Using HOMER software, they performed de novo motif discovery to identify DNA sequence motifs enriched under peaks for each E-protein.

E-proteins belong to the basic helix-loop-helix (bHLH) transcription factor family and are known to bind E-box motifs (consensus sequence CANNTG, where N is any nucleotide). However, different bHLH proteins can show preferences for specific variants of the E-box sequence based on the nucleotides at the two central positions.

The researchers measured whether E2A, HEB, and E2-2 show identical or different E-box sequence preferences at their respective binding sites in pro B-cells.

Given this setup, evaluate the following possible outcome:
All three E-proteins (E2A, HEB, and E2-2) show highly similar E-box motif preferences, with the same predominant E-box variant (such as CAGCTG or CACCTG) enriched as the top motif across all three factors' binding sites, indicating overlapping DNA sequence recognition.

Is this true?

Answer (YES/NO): YES